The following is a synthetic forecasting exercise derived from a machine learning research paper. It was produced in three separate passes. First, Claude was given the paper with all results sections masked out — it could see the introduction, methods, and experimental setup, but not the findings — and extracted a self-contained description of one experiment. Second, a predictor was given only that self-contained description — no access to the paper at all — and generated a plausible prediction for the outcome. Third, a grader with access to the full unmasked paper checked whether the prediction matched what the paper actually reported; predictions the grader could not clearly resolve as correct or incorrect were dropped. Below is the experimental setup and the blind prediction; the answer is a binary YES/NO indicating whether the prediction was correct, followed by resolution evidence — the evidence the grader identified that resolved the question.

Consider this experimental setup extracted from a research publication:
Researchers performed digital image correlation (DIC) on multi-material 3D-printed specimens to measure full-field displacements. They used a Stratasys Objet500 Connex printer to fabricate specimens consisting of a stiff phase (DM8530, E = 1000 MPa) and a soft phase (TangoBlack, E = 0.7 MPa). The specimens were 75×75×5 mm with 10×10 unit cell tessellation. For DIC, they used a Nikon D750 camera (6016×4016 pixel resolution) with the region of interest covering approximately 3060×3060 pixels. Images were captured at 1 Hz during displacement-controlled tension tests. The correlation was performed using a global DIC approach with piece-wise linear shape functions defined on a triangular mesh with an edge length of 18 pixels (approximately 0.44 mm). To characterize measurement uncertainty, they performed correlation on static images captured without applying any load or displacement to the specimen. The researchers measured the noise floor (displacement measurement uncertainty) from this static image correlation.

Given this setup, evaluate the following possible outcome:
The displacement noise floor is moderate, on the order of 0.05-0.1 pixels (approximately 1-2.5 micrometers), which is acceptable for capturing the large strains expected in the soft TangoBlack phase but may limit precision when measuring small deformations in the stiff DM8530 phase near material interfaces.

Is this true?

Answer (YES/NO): NO